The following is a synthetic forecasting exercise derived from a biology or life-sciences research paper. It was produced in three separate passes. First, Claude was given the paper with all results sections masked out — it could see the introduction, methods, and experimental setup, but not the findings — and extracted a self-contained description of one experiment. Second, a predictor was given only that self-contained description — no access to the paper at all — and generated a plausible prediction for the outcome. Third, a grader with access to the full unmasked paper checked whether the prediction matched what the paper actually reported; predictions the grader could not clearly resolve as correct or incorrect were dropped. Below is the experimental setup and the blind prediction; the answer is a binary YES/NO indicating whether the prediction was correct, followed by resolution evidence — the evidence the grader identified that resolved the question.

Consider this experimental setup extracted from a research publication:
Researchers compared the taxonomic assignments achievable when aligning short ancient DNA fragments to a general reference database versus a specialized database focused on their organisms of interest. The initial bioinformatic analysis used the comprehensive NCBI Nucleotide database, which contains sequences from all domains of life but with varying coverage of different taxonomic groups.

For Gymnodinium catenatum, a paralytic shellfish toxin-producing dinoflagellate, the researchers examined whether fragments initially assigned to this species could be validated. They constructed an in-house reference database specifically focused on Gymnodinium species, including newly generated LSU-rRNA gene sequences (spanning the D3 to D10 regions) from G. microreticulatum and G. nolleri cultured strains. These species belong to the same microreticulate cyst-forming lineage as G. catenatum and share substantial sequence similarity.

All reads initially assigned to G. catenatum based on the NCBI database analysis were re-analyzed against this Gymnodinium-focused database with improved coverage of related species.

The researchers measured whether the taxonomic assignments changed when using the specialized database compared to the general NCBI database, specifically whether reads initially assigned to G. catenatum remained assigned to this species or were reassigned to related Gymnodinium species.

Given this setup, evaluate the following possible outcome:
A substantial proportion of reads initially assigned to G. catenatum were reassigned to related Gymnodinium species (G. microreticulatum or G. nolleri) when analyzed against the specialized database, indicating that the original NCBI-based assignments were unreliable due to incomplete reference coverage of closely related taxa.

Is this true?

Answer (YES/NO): YES